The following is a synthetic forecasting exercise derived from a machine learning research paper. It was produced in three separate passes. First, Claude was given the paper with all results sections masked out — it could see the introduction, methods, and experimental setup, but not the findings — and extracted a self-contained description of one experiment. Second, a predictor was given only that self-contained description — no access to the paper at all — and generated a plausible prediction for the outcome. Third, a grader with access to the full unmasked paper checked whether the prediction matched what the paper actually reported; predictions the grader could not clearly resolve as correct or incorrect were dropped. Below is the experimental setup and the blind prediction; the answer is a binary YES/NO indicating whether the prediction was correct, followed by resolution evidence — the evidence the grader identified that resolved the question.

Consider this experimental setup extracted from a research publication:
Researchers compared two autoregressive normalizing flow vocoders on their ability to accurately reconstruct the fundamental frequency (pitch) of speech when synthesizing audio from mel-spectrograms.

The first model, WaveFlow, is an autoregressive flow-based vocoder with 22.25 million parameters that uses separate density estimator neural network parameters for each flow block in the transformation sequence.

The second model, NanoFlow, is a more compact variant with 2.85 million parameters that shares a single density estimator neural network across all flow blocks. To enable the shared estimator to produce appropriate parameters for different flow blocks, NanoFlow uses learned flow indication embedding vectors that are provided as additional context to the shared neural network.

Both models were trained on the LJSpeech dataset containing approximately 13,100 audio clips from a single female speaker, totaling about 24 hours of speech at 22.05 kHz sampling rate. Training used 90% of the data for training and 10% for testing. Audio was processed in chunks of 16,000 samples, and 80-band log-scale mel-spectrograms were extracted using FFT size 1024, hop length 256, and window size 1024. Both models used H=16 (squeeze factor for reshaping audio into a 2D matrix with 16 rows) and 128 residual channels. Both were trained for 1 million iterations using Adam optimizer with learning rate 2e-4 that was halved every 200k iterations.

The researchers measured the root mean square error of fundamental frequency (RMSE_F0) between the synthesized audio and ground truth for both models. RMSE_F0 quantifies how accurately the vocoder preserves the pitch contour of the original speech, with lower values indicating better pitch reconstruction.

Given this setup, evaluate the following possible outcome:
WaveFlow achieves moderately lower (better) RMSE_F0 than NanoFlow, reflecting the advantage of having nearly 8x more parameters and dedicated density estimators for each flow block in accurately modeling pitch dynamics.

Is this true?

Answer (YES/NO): YES